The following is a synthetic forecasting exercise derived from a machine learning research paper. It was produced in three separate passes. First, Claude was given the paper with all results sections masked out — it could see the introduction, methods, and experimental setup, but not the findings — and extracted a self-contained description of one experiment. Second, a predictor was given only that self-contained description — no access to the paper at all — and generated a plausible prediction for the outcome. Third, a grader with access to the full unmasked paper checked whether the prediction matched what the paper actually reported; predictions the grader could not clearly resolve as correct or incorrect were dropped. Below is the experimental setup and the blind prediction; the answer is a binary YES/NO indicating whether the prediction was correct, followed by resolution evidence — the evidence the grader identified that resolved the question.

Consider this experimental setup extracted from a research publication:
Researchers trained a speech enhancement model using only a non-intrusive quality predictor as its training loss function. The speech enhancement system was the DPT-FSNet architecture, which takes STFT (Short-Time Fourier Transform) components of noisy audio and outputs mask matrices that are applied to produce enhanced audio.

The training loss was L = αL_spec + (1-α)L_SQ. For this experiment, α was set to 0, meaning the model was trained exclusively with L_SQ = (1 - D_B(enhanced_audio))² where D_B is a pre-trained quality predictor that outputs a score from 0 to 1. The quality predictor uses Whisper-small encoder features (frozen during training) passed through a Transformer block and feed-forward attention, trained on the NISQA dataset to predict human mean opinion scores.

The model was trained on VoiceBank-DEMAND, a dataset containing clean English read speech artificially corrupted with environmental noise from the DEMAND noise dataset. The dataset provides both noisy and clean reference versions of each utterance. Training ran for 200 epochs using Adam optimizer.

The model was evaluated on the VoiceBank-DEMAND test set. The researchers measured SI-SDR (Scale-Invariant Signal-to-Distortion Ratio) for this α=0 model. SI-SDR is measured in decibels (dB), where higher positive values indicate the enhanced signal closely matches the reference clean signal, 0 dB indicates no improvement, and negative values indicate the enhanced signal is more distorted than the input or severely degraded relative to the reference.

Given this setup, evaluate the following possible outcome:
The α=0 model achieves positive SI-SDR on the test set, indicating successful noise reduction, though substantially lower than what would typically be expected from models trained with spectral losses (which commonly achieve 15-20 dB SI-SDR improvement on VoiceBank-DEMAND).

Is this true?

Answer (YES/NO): NO